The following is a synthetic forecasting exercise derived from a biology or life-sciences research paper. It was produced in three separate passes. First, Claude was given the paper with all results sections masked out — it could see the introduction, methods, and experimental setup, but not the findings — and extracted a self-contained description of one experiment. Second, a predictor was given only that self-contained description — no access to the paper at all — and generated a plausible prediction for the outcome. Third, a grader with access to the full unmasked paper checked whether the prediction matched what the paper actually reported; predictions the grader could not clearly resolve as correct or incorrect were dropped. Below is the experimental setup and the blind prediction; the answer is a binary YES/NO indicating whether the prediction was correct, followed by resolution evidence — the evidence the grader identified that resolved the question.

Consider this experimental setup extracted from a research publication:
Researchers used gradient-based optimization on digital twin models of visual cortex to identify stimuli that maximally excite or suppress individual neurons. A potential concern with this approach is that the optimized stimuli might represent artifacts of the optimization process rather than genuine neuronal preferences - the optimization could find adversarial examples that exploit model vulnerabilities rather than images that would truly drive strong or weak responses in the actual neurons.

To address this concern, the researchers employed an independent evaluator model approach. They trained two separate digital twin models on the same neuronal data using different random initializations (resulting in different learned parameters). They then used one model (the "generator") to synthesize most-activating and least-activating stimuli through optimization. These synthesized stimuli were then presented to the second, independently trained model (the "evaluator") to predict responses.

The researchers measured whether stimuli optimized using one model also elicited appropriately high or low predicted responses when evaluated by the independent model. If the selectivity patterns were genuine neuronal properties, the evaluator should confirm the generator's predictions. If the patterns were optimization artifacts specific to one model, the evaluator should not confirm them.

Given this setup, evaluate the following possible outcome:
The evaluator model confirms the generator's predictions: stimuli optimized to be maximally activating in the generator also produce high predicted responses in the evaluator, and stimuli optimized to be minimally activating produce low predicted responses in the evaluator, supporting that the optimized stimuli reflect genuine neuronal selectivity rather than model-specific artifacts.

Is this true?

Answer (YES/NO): YES